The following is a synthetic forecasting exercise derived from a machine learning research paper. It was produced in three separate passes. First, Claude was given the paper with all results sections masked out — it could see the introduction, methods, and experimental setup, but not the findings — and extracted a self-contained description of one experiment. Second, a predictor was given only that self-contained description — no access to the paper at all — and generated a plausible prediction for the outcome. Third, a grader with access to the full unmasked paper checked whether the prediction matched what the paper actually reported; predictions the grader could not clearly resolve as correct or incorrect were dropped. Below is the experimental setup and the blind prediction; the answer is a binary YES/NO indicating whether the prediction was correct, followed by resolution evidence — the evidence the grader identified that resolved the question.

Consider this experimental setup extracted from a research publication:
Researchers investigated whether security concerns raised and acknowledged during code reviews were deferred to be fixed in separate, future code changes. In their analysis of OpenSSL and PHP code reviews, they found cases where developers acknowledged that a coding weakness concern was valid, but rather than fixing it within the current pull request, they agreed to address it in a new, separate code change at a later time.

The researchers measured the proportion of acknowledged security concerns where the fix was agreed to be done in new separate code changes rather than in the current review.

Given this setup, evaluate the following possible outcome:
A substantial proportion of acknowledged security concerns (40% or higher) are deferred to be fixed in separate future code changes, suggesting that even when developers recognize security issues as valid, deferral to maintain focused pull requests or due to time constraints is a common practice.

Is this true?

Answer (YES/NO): NO